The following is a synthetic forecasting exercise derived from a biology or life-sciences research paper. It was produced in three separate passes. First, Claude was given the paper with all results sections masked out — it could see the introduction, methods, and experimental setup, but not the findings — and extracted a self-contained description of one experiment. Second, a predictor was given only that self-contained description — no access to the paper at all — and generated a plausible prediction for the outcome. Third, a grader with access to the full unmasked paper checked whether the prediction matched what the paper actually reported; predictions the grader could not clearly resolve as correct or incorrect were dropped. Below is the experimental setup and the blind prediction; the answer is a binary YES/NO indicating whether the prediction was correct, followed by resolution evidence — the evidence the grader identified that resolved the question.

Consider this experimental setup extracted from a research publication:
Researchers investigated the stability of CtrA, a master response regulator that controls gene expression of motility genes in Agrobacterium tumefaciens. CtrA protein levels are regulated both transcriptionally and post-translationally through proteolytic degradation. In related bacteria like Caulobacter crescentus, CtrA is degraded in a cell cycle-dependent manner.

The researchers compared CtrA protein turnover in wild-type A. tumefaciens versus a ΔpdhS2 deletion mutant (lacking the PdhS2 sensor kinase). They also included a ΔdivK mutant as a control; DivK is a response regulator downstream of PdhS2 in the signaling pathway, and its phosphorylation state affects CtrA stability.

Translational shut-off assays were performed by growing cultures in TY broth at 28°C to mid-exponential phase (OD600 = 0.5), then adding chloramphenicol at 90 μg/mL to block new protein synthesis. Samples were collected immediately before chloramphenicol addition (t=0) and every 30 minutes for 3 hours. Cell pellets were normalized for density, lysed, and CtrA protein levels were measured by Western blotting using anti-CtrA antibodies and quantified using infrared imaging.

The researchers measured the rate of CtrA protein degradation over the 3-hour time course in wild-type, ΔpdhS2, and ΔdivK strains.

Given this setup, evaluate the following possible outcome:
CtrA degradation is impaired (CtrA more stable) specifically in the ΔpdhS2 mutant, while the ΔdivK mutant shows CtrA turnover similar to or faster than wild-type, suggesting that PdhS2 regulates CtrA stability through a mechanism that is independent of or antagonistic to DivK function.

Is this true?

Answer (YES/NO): NO